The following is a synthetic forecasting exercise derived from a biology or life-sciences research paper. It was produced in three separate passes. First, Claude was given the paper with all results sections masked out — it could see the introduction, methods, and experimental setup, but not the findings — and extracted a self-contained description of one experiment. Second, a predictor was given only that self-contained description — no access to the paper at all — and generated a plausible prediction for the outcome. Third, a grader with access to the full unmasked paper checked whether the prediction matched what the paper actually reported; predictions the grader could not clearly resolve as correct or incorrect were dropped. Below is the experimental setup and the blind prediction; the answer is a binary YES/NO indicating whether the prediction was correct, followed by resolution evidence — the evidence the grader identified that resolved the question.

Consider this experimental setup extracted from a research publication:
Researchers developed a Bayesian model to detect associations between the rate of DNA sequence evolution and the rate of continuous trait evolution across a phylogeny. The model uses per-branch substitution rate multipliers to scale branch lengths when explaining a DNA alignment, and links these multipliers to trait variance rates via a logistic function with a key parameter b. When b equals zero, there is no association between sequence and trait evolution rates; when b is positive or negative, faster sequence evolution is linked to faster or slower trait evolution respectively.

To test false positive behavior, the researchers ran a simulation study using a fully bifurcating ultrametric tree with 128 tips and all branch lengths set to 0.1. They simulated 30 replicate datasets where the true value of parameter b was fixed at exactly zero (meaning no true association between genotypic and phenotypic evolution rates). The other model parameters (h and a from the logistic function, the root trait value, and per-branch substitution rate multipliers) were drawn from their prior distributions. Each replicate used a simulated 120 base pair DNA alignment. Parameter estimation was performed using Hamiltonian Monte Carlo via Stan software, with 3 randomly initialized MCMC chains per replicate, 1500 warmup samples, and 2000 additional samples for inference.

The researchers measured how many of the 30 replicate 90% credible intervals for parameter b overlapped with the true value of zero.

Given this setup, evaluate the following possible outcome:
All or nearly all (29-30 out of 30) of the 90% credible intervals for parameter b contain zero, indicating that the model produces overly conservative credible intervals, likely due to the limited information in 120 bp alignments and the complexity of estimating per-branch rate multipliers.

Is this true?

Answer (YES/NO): YES